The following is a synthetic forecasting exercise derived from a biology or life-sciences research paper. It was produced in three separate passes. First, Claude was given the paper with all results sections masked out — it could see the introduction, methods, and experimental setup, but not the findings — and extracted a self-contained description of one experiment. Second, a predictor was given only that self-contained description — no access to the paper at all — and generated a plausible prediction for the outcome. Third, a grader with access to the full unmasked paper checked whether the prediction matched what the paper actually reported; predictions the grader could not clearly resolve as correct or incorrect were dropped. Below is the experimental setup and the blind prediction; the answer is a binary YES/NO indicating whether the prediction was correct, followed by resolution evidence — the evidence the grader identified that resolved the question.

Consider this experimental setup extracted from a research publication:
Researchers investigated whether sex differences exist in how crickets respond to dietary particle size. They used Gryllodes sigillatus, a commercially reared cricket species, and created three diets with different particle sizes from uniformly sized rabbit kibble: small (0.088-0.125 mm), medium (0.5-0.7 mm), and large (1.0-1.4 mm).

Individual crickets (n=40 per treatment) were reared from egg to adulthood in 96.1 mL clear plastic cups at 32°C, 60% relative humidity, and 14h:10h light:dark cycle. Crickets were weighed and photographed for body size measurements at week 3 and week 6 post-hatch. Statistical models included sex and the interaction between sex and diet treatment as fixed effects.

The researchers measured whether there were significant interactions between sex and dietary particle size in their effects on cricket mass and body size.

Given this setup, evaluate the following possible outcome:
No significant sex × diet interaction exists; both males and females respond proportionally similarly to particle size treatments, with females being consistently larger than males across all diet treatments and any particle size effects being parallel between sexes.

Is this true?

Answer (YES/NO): NO